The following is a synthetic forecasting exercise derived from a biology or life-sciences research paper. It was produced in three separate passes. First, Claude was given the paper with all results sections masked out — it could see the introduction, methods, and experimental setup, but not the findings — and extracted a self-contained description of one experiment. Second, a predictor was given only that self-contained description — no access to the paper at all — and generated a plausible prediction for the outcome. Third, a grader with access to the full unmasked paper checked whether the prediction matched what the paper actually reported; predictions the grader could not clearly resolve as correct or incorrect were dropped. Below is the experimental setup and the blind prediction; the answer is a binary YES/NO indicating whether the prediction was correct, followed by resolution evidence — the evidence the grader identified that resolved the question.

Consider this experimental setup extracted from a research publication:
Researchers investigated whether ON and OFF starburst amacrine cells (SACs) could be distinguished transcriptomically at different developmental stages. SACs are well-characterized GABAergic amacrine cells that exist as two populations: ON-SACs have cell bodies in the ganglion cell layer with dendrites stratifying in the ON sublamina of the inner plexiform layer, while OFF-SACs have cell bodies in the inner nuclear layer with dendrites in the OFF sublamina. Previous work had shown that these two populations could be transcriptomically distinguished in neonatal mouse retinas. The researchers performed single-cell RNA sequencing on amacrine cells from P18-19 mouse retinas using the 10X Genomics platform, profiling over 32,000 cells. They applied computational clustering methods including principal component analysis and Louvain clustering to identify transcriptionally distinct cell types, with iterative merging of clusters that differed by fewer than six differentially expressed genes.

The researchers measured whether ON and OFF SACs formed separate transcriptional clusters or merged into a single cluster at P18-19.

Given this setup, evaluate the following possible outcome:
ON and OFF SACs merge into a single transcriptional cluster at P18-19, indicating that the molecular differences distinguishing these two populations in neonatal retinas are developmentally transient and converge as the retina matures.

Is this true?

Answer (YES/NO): YES